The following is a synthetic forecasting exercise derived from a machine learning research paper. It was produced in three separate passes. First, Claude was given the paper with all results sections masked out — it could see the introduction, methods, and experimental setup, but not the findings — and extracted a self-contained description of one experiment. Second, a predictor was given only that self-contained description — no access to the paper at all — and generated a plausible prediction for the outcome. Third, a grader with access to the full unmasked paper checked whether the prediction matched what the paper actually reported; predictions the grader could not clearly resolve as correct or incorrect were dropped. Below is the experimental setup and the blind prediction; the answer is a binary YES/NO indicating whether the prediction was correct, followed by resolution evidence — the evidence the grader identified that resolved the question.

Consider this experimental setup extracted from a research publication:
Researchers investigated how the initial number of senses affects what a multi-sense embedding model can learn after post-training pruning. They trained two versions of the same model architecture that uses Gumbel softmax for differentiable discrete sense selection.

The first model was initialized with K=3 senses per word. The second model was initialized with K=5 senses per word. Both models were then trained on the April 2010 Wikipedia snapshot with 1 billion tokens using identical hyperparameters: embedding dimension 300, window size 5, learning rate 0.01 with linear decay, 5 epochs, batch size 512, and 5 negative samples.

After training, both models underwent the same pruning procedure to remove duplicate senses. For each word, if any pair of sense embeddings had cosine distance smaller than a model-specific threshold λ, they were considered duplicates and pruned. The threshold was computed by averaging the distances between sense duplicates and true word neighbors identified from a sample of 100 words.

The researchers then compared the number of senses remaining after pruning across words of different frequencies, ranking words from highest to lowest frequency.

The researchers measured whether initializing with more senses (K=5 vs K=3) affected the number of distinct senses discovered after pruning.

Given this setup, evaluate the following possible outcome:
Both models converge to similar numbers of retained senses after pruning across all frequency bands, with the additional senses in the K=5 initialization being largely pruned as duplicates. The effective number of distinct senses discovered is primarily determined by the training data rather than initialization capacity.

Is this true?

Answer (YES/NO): NO